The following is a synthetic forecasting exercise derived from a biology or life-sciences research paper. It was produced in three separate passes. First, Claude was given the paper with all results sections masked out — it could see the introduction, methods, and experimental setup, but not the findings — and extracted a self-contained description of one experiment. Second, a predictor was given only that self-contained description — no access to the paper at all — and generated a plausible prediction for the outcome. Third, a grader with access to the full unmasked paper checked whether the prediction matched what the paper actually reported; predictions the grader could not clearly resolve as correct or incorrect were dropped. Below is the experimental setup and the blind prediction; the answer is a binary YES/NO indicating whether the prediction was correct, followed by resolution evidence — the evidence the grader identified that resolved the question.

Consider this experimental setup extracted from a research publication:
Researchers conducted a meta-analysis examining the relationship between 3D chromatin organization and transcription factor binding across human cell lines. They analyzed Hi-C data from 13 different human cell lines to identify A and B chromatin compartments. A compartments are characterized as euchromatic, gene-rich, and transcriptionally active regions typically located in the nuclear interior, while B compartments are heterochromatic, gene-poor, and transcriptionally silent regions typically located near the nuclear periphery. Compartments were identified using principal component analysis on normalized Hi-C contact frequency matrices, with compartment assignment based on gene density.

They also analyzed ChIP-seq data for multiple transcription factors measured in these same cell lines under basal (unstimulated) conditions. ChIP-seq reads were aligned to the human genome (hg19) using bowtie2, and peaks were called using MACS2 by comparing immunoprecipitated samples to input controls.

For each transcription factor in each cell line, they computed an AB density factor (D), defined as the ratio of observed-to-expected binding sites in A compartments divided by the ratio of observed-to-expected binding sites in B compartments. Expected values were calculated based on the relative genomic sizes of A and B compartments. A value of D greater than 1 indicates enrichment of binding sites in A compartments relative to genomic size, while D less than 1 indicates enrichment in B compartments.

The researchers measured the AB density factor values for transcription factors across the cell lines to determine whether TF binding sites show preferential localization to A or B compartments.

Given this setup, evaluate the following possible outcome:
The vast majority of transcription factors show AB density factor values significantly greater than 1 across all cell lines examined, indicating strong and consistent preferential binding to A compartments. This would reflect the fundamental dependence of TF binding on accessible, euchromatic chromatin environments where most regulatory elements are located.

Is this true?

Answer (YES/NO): YES